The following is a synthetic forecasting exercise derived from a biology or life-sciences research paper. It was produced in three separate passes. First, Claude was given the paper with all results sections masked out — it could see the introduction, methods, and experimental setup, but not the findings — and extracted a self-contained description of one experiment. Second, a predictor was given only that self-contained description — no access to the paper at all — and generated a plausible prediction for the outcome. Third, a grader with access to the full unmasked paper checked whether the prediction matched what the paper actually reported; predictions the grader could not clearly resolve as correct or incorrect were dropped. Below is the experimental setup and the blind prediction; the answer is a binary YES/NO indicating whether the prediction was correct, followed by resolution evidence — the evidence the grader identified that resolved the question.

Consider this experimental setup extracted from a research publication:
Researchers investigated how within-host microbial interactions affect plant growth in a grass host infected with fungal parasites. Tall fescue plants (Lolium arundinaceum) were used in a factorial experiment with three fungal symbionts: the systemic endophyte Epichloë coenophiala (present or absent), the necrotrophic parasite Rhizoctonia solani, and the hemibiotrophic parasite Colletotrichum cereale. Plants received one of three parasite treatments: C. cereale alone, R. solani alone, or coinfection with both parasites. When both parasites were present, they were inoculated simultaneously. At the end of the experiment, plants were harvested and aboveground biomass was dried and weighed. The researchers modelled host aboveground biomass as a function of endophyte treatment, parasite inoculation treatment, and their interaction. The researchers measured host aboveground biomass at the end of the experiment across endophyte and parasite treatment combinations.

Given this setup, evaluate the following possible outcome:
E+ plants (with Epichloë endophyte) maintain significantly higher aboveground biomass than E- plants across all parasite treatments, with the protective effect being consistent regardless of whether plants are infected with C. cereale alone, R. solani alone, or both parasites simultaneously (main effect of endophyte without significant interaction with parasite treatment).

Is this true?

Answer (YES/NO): NO